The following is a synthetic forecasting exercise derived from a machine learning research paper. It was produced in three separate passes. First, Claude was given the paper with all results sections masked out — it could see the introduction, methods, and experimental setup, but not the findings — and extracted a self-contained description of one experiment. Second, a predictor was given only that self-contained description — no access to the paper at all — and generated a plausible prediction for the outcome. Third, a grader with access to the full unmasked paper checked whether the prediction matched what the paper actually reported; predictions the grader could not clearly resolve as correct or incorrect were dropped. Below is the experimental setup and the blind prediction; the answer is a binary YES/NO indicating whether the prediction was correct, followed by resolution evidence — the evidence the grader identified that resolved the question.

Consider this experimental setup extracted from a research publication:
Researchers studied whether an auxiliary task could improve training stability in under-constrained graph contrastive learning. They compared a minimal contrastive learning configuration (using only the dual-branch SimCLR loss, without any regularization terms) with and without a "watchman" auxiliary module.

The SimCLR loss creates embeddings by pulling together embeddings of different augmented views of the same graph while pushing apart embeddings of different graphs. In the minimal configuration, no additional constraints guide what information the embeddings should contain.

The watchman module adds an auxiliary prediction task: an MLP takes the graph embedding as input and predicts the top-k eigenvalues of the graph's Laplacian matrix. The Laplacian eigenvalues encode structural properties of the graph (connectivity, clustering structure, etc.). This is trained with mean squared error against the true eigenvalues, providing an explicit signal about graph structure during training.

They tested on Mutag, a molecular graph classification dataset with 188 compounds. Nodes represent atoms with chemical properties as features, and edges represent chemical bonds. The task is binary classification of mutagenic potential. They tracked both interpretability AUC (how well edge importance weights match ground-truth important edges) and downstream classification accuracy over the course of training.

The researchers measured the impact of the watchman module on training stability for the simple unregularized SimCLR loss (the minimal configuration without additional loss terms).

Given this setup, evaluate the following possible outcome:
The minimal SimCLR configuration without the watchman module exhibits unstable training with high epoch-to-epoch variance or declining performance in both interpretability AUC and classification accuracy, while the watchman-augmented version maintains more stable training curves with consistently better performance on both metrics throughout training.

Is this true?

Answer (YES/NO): YES